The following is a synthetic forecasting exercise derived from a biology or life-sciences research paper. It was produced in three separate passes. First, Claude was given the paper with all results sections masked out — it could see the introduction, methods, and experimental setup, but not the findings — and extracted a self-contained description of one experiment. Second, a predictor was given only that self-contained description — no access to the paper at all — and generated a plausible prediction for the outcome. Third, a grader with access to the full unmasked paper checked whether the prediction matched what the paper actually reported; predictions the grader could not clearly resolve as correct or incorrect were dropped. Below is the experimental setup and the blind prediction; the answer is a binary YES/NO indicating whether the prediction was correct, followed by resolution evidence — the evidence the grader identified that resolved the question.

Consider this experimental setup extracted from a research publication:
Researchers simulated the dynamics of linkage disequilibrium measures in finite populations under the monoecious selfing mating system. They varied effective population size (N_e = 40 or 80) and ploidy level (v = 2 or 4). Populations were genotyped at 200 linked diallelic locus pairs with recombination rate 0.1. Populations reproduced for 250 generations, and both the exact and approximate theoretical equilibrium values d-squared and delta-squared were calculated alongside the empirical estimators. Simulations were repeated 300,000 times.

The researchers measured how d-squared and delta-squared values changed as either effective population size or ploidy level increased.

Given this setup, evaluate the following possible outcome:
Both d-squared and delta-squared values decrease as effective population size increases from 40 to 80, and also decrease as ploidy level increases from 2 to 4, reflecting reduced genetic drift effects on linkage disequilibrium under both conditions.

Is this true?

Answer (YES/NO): YES